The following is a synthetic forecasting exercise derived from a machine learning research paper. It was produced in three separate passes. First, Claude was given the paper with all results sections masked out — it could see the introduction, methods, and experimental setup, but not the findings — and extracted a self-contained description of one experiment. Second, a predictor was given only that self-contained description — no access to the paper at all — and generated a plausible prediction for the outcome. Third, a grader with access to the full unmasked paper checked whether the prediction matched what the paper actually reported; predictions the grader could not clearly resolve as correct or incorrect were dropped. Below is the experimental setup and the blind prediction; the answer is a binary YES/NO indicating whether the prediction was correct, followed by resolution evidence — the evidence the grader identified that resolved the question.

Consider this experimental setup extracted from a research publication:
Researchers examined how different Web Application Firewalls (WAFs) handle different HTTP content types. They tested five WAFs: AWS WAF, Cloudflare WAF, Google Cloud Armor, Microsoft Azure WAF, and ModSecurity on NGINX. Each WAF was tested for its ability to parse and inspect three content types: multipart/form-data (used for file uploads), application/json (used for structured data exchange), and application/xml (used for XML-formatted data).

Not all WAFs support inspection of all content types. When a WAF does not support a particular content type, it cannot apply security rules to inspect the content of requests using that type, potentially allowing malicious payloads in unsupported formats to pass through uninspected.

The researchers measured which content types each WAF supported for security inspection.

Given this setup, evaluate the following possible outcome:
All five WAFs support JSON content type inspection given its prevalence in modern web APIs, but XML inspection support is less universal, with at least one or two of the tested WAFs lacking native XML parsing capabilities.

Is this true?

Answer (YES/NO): YES